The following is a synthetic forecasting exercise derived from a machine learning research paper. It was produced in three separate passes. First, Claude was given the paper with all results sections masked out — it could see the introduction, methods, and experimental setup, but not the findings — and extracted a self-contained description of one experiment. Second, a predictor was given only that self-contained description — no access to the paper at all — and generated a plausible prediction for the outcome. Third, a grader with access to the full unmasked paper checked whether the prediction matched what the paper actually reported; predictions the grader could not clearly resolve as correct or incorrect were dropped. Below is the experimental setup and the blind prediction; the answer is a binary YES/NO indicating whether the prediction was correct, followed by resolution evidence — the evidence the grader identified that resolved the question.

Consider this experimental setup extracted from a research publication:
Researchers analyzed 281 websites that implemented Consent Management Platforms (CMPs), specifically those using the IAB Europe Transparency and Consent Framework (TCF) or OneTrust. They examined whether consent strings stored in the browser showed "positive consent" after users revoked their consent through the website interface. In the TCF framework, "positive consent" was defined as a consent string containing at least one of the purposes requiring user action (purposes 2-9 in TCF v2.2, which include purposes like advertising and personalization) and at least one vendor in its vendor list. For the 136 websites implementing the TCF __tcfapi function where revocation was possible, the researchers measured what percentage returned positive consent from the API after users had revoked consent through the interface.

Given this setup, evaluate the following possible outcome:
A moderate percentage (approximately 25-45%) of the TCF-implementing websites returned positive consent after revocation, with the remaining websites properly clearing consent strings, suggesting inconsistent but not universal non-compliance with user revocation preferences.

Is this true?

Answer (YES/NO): NO